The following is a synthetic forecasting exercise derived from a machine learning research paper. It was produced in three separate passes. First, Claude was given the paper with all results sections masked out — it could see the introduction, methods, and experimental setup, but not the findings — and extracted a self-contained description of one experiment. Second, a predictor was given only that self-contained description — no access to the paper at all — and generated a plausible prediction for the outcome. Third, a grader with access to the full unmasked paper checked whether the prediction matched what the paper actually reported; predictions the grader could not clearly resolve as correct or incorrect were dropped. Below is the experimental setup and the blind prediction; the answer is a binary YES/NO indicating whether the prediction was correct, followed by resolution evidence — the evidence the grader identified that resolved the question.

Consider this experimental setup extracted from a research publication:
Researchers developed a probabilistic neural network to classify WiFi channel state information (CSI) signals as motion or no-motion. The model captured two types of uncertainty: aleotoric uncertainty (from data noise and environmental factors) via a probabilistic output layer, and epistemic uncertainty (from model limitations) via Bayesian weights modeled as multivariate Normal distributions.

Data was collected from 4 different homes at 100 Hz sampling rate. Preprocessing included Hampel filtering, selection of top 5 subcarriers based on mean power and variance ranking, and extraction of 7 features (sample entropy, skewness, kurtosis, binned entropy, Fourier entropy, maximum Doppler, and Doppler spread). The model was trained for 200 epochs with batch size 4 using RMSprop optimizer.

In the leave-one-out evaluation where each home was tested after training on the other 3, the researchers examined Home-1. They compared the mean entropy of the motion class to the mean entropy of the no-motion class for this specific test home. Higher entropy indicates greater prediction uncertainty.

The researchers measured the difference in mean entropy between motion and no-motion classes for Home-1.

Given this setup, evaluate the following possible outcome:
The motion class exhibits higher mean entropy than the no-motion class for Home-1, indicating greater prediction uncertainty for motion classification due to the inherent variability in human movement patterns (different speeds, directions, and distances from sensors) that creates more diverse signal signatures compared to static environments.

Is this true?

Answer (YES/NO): YES